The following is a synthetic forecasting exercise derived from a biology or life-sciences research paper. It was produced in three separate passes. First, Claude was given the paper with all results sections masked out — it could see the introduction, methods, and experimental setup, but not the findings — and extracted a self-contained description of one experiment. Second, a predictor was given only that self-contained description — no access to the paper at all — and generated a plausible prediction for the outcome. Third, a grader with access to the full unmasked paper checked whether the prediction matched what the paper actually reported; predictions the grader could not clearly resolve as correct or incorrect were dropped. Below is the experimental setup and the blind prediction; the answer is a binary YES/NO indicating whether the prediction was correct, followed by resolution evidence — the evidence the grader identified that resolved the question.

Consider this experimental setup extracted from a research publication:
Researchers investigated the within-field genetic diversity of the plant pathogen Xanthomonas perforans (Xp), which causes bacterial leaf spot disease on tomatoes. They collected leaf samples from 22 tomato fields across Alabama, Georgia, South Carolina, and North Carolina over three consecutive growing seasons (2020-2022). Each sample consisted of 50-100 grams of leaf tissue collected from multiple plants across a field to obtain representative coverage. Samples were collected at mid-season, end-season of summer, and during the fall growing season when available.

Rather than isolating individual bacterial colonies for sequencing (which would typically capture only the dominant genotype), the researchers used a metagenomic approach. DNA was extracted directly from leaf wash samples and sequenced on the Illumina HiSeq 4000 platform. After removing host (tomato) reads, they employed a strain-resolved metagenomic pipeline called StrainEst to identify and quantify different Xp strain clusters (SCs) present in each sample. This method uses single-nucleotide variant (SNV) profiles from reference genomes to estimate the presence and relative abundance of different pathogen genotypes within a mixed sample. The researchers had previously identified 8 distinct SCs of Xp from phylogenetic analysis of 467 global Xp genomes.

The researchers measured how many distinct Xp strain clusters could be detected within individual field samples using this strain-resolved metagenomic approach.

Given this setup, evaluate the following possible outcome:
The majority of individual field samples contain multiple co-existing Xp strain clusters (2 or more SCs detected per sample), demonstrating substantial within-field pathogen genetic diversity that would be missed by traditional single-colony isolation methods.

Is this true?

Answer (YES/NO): YES